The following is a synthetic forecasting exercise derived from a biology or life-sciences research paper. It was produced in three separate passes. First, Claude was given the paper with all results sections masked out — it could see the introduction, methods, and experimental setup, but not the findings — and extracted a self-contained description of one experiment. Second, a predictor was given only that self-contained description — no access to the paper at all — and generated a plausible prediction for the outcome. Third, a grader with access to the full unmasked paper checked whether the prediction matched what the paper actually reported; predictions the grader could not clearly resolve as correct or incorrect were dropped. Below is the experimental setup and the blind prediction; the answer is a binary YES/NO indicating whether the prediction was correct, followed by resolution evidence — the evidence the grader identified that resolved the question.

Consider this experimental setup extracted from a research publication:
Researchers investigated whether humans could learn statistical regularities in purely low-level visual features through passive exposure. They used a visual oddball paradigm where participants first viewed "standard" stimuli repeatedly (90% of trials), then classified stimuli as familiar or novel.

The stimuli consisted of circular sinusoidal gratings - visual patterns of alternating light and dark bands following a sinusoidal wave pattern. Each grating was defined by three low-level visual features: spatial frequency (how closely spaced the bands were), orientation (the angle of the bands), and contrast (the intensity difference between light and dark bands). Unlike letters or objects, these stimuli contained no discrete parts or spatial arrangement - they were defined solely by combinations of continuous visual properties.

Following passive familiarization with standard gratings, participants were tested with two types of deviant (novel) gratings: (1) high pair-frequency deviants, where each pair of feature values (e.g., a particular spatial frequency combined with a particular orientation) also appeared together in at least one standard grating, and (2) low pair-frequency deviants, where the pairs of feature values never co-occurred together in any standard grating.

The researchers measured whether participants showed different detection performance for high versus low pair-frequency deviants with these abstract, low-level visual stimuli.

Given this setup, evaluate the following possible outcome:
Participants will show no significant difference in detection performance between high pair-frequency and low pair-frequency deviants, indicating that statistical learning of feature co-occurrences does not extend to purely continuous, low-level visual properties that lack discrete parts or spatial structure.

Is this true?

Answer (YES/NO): NO